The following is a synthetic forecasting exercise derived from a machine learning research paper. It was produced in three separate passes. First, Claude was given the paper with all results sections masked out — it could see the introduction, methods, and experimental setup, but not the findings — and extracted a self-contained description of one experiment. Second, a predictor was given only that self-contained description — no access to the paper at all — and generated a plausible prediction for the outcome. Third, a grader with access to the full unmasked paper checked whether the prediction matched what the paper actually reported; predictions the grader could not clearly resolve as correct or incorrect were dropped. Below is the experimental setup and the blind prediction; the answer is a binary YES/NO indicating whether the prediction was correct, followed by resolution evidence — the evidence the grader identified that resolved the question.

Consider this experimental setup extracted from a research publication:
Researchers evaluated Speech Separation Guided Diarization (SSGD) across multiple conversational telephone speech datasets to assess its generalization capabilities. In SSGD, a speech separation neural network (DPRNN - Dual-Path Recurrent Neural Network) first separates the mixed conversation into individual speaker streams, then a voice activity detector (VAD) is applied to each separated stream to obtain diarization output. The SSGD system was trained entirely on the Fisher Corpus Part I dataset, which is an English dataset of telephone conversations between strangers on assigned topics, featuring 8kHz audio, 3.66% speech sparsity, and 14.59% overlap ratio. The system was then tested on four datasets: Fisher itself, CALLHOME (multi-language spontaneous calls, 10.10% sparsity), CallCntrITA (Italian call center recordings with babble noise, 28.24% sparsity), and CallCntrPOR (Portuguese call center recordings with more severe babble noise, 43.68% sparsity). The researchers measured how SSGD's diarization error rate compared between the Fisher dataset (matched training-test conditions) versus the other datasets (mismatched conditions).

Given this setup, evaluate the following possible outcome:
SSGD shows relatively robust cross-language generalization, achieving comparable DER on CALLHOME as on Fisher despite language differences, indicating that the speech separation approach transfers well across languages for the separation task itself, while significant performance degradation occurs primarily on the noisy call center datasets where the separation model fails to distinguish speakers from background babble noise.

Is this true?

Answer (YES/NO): NO